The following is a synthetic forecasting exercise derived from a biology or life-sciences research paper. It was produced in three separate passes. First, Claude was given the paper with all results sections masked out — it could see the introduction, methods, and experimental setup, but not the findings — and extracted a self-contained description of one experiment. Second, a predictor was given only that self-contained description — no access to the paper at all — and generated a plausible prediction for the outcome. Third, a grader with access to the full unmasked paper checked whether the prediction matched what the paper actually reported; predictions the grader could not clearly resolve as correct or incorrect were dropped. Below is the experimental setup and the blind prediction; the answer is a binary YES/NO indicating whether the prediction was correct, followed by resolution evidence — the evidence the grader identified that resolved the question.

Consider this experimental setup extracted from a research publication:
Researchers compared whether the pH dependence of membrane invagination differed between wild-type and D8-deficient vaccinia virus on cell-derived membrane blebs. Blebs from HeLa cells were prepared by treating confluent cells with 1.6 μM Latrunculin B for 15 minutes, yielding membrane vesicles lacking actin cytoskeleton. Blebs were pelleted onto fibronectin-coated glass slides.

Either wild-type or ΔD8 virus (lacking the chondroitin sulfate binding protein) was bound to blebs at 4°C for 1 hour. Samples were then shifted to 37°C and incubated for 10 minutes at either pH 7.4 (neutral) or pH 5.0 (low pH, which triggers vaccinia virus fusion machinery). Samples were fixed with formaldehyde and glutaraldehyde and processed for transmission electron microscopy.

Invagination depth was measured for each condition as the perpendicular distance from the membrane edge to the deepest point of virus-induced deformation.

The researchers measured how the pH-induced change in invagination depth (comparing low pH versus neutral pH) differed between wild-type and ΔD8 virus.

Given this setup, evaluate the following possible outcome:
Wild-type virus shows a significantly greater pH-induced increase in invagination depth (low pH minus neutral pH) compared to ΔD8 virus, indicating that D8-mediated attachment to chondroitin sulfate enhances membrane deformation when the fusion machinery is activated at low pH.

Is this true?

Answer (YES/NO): YES